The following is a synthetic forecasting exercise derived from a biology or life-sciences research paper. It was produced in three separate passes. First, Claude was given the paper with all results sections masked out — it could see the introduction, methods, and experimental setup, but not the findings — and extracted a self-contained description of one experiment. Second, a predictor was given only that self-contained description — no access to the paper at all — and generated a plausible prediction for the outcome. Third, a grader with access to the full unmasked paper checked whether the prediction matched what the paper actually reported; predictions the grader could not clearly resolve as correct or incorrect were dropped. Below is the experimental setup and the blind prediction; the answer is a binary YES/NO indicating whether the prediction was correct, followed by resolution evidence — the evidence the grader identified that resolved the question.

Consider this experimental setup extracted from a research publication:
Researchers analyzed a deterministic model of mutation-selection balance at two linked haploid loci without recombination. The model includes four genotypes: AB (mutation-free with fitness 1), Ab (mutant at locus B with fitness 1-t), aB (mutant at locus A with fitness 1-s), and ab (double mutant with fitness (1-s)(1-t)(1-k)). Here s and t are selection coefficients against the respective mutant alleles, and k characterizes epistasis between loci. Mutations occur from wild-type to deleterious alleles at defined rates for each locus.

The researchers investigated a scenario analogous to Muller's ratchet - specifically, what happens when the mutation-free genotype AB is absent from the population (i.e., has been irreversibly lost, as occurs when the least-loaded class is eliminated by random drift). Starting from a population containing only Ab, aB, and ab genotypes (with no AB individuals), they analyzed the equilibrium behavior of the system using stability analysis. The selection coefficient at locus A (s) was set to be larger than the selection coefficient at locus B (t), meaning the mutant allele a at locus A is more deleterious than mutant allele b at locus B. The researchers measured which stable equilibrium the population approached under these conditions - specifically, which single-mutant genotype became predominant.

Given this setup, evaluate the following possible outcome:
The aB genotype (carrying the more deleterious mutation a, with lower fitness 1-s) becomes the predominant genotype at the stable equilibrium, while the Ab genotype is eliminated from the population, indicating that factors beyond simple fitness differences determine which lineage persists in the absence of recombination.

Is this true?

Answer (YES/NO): NO